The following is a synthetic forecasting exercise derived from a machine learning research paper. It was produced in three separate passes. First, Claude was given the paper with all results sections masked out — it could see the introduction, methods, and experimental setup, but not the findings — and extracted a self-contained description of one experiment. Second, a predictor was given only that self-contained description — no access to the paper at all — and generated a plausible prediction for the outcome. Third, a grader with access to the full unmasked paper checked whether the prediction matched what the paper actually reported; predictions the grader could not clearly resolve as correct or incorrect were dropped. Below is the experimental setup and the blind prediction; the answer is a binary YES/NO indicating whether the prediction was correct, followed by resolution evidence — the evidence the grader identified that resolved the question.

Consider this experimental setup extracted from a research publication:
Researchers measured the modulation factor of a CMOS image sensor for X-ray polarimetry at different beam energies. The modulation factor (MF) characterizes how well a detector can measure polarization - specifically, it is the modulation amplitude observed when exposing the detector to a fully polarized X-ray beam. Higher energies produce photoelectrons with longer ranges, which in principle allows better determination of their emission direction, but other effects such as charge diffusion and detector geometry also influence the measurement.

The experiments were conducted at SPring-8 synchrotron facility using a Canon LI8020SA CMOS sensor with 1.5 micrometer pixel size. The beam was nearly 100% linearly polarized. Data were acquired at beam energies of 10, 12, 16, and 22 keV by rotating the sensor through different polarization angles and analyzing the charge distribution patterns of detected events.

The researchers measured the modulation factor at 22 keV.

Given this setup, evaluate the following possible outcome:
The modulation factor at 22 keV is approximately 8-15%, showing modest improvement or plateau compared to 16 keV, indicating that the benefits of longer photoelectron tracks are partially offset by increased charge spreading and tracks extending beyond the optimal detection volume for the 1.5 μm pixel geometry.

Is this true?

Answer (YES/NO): NO